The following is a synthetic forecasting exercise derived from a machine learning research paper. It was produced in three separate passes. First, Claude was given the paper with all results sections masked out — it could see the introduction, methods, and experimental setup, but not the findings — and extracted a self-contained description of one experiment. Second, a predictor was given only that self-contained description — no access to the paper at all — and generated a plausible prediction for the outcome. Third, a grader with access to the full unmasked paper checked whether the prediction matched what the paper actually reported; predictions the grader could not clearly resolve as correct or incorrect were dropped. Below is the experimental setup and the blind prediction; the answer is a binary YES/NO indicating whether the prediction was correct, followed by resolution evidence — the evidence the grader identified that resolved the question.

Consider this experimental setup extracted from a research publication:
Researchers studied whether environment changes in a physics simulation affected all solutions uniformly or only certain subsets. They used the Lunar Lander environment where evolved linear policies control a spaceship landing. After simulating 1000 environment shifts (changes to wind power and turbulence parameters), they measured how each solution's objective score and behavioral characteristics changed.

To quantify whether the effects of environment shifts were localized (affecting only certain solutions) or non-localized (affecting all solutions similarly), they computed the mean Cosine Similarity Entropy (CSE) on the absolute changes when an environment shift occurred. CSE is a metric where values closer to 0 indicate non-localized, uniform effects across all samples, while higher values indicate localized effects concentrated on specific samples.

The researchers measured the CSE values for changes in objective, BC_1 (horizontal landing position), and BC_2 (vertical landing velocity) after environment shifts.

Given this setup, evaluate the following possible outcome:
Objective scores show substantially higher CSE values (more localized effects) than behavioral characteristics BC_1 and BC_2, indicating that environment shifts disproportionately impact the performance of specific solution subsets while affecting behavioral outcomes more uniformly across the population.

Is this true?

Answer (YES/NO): NO